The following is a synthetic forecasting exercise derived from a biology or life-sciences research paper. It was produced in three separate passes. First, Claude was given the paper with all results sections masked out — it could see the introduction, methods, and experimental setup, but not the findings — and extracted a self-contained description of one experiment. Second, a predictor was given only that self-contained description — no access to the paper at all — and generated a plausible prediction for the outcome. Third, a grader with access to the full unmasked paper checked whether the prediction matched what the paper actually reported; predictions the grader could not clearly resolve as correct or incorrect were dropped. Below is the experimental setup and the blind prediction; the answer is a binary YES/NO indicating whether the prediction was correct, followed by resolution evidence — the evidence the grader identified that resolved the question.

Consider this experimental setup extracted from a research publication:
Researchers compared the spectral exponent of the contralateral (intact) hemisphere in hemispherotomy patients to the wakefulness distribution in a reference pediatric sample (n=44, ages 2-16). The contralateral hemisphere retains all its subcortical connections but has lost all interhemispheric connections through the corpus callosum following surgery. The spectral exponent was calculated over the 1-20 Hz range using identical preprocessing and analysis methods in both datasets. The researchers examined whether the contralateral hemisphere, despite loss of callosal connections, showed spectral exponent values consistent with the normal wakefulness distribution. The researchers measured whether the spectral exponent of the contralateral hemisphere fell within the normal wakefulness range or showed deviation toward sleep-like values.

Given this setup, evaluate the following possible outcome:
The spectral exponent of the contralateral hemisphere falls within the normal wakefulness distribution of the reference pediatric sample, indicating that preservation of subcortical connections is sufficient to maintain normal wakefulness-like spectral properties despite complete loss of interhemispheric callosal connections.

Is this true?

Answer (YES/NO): YES